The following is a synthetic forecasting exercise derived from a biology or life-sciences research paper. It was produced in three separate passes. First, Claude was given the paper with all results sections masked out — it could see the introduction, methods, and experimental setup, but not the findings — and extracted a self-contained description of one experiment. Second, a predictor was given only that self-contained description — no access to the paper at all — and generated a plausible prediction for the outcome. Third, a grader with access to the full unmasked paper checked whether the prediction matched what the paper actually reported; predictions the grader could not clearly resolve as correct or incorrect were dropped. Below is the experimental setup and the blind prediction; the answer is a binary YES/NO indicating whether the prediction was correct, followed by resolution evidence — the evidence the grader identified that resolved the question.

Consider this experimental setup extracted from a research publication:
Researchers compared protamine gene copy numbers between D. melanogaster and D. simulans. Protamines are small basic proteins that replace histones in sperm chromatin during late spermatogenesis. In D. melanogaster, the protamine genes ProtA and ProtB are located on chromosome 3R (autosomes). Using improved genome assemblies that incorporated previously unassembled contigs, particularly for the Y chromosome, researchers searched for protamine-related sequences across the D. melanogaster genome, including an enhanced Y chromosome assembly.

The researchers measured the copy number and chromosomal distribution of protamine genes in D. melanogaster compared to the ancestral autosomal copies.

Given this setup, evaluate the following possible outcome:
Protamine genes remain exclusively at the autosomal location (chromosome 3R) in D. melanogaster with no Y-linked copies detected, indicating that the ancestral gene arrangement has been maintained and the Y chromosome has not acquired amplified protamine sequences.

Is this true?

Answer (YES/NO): NO